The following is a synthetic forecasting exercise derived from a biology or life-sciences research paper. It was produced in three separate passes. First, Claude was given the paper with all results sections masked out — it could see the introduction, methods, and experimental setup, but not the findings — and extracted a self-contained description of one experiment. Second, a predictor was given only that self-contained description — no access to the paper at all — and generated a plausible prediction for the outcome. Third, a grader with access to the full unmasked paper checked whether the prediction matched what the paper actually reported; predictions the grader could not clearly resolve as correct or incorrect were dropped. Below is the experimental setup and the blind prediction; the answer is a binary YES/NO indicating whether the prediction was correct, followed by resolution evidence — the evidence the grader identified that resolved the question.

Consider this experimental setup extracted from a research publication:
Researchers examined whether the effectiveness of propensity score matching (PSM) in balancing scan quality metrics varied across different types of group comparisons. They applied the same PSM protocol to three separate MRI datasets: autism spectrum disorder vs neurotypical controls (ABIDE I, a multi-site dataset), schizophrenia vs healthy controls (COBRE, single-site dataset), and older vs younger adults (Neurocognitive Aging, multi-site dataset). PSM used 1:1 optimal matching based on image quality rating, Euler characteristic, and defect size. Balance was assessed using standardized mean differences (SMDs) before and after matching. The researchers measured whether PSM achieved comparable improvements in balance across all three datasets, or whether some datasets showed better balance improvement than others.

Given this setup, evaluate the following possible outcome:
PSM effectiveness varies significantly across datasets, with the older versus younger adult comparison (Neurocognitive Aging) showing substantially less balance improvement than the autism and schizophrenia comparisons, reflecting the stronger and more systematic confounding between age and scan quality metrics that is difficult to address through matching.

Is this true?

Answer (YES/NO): NO